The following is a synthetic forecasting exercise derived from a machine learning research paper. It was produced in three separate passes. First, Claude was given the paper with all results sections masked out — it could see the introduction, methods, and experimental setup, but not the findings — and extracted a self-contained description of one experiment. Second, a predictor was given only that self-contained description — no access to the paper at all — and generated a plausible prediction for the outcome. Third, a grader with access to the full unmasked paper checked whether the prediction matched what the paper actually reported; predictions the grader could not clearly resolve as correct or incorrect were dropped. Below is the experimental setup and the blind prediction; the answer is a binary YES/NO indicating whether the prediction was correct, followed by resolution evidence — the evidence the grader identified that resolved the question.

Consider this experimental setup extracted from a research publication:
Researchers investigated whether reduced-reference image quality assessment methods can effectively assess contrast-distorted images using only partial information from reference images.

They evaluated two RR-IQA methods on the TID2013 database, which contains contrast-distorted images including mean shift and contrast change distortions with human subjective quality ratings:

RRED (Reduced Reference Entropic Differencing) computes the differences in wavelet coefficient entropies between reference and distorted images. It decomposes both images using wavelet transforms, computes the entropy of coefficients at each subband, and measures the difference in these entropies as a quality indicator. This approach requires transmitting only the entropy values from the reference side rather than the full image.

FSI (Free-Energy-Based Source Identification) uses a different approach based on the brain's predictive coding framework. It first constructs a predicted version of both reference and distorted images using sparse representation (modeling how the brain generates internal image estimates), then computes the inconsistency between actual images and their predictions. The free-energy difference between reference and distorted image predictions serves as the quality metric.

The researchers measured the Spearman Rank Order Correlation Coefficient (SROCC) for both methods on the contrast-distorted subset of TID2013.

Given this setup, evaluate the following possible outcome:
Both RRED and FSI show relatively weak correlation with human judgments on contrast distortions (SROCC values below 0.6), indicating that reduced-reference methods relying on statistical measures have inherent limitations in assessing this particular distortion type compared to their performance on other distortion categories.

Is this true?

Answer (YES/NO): YES